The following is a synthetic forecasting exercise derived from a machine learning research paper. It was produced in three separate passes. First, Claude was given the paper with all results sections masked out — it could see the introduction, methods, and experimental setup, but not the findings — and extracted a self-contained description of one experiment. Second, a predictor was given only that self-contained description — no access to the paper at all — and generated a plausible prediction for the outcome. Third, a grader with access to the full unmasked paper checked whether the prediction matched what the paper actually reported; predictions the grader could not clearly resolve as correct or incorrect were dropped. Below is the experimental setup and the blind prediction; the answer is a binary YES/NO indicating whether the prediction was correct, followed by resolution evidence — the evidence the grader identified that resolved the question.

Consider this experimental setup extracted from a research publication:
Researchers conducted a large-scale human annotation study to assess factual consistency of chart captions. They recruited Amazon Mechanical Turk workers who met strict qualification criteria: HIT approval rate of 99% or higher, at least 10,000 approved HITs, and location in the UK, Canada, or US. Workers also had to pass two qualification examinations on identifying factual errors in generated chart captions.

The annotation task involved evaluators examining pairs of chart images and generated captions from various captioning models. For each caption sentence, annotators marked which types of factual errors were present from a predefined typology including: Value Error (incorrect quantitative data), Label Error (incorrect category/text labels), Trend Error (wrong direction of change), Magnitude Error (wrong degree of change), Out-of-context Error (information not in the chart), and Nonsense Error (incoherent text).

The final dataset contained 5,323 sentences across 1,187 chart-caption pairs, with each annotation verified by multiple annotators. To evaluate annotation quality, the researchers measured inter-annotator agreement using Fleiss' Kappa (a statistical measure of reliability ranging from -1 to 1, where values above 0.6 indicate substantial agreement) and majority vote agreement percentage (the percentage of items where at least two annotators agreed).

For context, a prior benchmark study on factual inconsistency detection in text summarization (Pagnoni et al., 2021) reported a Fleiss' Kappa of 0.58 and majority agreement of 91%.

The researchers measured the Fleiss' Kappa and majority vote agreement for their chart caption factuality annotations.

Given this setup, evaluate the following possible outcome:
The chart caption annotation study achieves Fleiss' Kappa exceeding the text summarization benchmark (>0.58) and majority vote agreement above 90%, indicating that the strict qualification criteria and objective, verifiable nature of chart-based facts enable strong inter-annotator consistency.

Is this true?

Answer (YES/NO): YES